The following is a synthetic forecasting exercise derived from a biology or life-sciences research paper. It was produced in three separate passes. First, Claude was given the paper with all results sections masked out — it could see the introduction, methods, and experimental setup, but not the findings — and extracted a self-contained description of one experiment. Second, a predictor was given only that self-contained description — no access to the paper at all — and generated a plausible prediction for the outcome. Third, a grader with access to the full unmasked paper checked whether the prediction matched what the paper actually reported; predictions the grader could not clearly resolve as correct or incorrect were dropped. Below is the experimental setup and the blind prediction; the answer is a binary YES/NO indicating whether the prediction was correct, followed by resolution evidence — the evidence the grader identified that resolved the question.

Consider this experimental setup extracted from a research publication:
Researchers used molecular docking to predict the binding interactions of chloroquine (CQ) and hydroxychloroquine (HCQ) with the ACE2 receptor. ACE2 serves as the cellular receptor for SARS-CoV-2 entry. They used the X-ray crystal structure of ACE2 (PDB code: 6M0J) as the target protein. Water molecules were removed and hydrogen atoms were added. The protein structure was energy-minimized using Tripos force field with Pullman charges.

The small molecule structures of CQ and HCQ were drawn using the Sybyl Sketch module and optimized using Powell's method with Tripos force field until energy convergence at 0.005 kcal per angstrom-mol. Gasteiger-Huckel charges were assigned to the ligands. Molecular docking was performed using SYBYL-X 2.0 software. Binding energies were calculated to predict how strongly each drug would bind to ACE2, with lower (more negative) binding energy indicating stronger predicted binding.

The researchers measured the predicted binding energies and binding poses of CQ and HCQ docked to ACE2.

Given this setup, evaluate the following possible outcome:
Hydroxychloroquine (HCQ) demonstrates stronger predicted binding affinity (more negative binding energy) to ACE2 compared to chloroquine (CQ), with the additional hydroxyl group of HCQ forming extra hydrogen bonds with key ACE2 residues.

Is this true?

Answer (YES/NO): YES